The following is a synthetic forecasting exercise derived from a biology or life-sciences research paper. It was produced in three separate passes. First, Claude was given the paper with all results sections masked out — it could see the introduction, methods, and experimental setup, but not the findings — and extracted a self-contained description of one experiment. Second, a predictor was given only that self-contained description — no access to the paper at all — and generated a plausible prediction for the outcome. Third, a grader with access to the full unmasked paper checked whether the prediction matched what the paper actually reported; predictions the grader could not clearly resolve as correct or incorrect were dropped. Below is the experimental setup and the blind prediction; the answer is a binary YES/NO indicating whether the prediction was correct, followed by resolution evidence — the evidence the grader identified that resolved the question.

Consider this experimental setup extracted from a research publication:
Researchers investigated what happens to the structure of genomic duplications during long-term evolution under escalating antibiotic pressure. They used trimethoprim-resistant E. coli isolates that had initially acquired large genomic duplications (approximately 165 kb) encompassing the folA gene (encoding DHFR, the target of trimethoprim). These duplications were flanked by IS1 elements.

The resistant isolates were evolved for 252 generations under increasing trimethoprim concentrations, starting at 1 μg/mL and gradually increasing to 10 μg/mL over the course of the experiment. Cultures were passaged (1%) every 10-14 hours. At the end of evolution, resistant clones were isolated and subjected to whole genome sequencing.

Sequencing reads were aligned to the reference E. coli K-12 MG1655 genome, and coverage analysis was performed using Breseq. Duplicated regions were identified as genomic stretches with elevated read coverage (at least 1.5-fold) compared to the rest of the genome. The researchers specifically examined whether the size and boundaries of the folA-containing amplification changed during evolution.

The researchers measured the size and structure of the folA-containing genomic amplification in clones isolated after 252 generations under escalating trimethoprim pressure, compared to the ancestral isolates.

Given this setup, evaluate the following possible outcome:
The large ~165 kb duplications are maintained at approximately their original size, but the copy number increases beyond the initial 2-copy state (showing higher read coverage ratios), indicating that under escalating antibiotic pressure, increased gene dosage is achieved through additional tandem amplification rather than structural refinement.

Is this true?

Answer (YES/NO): NO